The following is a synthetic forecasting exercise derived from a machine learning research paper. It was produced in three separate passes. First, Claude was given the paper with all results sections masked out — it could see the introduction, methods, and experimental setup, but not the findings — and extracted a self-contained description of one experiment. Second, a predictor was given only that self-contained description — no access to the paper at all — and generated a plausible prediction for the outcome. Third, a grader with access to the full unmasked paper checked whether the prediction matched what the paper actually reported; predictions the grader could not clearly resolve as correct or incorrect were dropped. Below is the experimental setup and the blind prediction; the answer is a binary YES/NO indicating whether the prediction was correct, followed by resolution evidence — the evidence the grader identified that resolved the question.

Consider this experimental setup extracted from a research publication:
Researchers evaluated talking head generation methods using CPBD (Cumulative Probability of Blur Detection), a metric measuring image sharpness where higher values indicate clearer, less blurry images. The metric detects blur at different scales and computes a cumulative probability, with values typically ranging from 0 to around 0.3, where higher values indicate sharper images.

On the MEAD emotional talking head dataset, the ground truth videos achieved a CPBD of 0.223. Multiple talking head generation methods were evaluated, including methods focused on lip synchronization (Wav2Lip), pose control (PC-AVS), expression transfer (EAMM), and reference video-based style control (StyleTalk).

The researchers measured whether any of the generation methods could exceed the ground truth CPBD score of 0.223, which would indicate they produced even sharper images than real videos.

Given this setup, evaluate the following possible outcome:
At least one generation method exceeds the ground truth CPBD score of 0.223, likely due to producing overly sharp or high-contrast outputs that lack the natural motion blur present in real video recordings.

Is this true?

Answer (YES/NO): NO